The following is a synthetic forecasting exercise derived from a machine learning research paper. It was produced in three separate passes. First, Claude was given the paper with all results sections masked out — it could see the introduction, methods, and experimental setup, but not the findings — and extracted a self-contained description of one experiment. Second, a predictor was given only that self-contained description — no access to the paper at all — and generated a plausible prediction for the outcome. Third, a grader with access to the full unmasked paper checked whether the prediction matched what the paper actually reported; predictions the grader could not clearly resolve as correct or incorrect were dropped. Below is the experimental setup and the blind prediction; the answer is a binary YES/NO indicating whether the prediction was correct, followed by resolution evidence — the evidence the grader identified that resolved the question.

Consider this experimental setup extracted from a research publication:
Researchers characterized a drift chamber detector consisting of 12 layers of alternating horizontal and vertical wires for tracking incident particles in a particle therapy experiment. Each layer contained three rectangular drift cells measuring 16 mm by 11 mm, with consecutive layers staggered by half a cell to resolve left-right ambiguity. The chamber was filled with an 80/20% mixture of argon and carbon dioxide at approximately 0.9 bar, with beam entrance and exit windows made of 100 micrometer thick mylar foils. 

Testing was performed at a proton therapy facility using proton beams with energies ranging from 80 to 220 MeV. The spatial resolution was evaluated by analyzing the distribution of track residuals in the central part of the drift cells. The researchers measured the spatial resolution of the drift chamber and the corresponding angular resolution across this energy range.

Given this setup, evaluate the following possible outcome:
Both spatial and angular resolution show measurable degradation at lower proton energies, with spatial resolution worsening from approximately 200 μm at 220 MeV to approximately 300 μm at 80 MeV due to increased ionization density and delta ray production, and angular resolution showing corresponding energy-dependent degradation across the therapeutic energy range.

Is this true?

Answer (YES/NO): NO